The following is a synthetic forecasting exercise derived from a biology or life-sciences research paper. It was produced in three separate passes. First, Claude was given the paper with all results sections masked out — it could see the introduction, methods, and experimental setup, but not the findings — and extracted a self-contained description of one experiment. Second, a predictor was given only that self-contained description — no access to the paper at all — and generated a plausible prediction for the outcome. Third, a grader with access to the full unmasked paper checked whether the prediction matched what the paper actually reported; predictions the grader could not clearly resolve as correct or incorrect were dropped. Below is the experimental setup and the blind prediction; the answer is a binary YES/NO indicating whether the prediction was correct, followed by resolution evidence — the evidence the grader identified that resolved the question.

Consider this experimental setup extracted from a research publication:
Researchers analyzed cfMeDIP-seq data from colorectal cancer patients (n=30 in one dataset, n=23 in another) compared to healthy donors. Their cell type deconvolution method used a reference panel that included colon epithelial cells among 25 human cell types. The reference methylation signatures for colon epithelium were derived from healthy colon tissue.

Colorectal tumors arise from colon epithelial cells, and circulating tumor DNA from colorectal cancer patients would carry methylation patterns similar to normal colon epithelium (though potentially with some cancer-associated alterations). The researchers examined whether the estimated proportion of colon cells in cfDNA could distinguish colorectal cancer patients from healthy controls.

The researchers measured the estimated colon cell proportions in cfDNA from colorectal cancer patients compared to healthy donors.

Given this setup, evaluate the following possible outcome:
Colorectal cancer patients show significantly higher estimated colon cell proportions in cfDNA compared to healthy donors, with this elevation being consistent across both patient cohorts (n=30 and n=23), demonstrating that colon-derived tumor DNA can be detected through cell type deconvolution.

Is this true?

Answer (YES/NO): YES